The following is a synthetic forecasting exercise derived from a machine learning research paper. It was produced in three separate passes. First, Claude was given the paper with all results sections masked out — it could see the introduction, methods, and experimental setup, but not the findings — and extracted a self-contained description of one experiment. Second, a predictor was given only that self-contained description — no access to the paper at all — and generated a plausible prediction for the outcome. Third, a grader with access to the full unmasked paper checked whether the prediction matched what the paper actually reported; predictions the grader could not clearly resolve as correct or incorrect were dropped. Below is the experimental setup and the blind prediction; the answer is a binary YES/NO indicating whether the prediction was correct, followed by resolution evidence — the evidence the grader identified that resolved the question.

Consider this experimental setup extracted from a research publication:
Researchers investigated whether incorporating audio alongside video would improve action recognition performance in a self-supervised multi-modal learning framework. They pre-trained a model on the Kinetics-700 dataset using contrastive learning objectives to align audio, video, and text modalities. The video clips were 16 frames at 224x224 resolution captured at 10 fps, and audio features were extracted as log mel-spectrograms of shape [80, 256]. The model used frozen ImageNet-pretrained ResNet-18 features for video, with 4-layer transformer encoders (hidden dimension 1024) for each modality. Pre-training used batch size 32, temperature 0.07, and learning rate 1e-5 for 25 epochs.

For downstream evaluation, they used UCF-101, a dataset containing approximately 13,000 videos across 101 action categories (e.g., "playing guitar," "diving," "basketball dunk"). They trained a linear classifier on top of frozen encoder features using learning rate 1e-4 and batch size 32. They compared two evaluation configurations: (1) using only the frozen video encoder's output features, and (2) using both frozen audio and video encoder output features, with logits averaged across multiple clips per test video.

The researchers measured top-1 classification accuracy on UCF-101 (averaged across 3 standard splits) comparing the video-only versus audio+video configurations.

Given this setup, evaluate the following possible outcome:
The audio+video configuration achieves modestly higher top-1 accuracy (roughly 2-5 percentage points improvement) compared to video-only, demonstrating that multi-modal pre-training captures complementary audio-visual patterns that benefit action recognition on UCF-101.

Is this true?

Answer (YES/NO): YES